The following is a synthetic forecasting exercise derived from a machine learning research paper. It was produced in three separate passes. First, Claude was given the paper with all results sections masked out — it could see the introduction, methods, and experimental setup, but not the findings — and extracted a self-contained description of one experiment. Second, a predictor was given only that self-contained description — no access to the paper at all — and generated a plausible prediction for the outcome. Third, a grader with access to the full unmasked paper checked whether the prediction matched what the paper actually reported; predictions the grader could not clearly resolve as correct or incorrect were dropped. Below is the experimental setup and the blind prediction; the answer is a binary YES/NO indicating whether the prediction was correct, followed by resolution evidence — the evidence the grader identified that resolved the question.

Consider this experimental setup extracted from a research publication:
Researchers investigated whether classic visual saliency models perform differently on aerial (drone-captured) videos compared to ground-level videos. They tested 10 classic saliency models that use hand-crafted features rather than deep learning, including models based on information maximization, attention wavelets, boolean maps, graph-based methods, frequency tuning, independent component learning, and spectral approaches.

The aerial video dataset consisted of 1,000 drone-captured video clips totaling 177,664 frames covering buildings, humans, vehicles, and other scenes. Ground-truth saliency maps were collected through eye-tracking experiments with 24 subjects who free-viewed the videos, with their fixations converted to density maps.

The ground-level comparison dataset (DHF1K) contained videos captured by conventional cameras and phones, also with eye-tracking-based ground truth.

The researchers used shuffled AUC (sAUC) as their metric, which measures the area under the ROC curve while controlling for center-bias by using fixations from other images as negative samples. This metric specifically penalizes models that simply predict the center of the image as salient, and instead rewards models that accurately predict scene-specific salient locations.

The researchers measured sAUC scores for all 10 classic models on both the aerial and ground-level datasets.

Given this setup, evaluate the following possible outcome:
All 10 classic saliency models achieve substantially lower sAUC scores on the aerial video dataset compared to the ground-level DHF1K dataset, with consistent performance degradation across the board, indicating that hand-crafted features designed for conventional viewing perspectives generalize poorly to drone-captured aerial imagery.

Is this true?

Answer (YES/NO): NO